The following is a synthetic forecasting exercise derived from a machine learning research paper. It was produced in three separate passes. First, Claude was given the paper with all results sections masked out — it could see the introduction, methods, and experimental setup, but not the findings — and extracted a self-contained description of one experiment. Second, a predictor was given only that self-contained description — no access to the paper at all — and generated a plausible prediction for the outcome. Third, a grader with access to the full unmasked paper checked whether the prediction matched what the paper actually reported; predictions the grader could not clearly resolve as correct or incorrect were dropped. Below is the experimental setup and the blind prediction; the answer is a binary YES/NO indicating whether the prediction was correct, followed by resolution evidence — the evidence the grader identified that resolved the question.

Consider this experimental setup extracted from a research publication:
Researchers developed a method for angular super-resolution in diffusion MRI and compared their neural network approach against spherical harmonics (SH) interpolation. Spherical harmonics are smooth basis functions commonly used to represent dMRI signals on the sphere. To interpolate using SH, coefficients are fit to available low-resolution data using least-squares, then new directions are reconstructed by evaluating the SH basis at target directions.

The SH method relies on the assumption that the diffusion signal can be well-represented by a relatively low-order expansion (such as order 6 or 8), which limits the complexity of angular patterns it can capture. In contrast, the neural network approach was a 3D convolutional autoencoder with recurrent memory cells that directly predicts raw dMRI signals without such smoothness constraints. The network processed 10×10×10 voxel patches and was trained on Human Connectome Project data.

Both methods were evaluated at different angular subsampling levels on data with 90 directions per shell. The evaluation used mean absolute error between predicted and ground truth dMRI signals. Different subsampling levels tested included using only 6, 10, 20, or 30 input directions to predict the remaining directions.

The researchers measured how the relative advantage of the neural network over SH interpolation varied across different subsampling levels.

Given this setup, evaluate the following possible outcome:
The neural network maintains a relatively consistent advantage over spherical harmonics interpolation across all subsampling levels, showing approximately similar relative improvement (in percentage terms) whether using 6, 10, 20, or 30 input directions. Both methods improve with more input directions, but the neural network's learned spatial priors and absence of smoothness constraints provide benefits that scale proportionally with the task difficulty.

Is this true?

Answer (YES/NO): NO